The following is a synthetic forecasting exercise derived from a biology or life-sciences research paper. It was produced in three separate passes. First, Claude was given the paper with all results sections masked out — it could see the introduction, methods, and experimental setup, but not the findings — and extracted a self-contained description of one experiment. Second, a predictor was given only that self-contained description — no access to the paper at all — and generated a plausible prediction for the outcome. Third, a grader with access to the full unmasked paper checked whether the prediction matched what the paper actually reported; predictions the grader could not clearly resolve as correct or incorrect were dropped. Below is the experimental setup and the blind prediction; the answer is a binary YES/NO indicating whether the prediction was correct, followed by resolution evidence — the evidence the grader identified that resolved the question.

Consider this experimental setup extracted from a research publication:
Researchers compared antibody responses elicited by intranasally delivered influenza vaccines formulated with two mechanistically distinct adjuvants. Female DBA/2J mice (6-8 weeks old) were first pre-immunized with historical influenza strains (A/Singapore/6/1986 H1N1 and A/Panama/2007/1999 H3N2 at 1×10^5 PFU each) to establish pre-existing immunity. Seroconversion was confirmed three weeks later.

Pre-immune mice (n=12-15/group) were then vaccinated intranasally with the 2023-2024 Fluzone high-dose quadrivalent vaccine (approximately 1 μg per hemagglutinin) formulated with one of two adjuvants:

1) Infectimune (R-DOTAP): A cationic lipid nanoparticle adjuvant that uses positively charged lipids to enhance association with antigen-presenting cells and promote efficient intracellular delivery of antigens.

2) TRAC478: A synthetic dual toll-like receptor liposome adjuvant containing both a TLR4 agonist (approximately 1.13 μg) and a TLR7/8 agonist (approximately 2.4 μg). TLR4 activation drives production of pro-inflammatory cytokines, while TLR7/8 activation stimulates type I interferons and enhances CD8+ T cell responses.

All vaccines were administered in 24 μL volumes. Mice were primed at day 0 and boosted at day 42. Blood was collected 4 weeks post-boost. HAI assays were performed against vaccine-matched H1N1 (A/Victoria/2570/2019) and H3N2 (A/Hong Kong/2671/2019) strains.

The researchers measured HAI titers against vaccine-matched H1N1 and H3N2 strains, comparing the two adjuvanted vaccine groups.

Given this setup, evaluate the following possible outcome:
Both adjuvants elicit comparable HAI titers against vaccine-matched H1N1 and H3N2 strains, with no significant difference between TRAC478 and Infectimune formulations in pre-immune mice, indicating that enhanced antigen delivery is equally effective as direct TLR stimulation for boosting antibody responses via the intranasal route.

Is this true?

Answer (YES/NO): NO